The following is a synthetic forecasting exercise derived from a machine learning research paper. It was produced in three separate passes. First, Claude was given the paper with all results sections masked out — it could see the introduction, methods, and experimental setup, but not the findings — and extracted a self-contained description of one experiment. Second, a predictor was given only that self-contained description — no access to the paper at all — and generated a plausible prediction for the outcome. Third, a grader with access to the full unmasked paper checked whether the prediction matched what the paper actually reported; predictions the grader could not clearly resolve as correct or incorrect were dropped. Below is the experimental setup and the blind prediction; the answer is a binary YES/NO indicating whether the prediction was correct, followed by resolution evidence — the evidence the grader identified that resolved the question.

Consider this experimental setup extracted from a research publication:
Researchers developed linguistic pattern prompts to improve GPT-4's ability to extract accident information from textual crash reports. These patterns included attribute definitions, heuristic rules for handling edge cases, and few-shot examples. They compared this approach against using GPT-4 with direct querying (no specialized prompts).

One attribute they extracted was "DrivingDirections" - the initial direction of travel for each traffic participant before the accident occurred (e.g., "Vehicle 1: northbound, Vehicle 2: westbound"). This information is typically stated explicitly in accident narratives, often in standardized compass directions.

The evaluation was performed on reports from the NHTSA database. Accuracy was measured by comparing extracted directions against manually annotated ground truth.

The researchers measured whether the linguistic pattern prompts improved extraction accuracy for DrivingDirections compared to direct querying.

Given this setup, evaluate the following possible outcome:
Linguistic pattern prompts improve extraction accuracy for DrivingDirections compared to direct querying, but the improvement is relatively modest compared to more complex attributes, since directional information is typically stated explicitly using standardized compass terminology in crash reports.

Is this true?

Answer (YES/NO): NO